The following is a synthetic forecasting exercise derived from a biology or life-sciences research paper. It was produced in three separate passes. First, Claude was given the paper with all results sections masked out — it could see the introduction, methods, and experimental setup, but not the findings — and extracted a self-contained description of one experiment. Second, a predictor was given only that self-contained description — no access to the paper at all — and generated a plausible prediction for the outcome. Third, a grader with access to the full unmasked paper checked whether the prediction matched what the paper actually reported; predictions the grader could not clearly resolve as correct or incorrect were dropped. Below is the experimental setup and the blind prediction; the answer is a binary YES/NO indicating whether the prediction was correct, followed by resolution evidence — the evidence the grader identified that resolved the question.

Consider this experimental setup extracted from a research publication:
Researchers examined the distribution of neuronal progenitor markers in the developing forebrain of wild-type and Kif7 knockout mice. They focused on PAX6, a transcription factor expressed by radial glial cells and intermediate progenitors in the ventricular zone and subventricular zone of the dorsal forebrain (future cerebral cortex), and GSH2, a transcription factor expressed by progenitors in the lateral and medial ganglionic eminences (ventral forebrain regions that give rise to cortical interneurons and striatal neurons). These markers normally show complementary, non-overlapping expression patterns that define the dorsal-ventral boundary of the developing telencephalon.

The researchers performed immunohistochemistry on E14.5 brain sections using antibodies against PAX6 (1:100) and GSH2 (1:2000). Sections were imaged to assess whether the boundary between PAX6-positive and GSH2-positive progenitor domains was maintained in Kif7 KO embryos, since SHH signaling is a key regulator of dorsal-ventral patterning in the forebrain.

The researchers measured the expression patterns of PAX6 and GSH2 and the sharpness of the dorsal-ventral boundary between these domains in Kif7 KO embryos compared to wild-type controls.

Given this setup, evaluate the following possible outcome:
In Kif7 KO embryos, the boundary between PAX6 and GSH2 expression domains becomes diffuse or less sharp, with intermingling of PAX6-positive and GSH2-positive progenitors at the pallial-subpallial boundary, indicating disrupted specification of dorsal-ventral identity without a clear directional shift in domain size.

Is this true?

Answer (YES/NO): NO